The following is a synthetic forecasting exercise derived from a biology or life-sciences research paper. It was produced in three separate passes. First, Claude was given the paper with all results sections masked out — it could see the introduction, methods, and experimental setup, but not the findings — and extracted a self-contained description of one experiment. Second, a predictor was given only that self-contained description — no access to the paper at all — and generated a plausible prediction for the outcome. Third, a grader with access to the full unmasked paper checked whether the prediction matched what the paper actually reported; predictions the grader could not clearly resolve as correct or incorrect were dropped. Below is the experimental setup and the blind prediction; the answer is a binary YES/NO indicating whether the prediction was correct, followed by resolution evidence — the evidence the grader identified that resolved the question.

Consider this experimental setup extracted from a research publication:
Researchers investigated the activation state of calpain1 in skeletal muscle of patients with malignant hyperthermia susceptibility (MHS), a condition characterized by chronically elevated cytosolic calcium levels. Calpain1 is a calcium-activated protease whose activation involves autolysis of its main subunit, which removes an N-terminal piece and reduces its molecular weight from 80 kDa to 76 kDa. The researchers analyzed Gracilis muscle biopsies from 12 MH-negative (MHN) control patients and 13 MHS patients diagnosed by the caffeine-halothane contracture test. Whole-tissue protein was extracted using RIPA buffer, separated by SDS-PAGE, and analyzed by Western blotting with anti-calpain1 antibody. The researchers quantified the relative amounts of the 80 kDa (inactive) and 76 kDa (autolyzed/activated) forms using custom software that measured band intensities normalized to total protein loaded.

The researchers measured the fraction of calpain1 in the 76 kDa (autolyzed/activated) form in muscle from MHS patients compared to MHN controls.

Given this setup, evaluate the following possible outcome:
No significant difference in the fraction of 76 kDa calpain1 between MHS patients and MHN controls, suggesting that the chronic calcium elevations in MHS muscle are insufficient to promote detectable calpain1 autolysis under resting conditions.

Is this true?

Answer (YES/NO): NO